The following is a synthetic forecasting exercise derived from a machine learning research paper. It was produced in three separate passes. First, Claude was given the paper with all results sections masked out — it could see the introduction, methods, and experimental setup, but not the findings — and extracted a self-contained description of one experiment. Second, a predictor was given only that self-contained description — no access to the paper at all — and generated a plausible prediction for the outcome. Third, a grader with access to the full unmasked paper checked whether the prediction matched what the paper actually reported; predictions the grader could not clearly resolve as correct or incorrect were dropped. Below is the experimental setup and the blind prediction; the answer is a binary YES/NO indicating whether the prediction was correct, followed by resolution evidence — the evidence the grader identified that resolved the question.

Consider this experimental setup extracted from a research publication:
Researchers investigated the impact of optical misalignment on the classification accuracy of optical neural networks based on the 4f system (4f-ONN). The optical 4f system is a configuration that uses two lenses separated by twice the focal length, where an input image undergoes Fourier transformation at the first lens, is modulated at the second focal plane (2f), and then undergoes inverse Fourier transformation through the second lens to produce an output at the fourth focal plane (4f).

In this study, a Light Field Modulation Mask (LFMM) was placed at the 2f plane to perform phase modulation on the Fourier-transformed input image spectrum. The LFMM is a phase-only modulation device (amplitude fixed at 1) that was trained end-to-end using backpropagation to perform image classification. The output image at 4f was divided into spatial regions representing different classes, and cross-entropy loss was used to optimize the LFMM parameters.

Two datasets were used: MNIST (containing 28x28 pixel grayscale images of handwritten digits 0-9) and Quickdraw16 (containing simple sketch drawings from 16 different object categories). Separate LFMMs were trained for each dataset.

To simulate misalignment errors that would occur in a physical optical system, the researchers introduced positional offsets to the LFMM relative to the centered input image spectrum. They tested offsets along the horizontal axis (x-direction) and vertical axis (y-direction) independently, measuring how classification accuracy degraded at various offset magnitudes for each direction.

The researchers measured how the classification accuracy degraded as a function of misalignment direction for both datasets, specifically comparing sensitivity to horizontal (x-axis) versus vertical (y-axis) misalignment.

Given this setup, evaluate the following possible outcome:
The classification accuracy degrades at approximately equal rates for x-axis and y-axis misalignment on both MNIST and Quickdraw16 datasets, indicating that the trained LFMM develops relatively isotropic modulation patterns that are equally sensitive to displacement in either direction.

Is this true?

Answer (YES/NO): NO